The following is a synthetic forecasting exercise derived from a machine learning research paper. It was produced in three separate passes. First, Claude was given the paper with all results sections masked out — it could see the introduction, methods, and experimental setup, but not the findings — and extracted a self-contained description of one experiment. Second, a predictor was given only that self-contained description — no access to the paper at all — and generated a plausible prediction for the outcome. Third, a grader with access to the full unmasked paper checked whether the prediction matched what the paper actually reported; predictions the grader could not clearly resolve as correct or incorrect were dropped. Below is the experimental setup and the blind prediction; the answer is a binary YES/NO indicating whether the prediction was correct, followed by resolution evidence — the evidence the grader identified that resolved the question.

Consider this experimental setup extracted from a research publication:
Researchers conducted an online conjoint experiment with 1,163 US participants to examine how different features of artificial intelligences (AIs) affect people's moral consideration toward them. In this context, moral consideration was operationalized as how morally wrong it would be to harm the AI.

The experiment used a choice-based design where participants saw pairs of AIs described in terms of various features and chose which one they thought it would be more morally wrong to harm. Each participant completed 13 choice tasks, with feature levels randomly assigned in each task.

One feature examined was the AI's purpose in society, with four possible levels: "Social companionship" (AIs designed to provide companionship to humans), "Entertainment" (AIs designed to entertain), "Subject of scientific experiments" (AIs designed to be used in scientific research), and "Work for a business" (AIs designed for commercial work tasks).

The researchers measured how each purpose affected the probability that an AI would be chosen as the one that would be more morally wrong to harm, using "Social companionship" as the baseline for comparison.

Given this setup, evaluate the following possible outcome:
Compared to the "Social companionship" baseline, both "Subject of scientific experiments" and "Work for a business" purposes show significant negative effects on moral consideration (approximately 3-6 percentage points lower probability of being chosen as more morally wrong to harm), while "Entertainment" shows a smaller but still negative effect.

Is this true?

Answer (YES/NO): NO